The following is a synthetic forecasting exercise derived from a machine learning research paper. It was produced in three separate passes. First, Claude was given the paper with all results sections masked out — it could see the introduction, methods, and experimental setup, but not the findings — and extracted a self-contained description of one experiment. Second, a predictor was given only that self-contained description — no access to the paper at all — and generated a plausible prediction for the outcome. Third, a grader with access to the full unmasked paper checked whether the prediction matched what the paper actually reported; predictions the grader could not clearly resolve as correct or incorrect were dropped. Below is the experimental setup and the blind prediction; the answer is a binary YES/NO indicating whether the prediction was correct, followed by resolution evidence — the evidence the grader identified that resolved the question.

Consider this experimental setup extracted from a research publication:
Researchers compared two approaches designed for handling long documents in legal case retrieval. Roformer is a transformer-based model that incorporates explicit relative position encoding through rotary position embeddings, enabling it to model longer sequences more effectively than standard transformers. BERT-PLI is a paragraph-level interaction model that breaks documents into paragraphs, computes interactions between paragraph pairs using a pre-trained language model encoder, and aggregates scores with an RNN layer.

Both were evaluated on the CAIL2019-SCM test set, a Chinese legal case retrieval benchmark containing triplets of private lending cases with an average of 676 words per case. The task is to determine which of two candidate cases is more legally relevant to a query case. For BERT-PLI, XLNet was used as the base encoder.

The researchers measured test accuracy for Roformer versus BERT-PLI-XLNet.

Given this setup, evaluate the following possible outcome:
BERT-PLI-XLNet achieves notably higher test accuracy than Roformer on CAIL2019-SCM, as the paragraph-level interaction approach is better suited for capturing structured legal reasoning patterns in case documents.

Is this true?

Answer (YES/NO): NO